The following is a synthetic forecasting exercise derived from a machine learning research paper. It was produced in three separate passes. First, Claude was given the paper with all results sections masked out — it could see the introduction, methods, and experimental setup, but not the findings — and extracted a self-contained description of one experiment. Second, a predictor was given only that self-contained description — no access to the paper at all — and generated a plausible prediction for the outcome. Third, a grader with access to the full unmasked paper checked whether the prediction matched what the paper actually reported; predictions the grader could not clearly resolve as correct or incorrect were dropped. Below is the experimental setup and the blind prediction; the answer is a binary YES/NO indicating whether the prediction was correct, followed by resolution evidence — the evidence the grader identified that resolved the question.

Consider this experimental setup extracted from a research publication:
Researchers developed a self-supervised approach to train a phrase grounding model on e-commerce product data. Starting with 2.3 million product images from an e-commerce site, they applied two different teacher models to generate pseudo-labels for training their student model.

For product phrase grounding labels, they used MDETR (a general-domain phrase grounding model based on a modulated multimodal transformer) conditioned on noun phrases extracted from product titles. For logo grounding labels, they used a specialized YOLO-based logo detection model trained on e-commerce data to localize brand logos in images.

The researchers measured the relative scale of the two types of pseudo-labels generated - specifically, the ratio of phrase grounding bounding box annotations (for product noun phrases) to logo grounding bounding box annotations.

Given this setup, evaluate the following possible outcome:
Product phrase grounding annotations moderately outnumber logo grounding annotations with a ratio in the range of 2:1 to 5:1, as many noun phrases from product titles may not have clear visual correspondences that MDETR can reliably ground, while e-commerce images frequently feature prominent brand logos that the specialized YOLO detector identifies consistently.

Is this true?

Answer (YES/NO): NO